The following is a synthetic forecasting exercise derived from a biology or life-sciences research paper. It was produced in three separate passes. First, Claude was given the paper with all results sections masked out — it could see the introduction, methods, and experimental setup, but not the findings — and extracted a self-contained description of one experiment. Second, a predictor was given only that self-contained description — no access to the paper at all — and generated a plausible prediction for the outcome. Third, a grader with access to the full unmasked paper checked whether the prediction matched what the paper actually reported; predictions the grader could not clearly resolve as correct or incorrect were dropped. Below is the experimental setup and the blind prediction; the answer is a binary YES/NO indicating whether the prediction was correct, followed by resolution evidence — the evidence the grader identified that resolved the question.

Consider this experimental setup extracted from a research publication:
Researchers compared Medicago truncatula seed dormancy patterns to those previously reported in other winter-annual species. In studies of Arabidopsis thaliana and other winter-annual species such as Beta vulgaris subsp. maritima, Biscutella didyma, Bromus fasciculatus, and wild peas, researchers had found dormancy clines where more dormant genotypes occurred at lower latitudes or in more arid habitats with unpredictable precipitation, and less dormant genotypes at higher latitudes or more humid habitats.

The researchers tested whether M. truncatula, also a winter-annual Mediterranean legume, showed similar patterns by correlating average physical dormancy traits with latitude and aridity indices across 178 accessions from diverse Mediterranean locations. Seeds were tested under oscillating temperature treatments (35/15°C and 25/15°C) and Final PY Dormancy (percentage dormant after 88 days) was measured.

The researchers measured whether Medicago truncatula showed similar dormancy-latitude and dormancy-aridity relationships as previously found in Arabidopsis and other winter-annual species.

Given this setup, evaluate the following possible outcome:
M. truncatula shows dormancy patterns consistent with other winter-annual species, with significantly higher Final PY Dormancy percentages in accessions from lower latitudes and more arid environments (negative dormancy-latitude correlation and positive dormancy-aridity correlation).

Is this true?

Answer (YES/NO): NO